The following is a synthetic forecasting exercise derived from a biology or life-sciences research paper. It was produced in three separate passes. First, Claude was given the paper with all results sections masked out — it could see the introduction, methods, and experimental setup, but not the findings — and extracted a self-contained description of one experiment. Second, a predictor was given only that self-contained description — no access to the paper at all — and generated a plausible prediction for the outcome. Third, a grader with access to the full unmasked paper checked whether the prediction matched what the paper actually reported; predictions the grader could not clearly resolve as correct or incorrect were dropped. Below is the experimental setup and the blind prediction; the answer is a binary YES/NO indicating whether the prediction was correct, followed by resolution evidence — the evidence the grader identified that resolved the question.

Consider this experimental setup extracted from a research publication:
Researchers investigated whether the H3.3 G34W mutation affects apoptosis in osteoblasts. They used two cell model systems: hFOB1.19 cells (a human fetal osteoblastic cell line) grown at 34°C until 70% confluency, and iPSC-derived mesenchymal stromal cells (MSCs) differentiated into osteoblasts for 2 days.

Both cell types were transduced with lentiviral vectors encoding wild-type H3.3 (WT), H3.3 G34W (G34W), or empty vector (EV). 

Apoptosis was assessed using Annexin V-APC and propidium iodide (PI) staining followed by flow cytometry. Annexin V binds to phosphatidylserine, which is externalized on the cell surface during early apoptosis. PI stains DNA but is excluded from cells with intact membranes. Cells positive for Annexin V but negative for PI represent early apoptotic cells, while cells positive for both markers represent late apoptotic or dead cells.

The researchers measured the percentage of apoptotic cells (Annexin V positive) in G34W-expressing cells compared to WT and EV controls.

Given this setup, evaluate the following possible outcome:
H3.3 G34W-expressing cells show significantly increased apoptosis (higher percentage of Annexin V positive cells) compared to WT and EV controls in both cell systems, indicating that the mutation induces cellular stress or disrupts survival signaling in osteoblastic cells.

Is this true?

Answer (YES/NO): NO